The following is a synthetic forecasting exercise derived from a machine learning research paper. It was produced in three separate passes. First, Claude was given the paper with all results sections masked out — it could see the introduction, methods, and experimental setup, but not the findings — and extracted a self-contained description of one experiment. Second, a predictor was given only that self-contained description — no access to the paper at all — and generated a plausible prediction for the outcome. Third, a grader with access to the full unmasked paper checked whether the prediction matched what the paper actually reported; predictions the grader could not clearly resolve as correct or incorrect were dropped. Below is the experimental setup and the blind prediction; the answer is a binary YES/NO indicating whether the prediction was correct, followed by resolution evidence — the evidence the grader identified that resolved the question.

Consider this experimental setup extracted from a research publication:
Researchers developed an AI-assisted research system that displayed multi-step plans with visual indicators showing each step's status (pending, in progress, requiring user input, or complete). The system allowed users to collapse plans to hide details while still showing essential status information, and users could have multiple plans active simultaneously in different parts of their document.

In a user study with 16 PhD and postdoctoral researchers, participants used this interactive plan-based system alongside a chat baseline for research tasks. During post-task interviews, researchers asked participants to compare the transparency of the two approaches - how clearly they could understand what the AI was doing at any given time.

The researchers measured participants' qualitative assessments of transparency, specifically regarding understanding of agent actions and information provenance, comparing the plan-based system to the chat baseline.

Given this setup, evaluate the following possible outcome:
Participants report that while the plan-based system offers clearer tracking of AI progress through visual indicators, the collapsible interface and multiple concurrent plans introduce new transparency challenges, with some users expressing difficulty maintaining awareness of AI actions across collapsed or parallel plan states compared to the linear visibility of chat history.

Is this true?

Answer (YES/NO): NO